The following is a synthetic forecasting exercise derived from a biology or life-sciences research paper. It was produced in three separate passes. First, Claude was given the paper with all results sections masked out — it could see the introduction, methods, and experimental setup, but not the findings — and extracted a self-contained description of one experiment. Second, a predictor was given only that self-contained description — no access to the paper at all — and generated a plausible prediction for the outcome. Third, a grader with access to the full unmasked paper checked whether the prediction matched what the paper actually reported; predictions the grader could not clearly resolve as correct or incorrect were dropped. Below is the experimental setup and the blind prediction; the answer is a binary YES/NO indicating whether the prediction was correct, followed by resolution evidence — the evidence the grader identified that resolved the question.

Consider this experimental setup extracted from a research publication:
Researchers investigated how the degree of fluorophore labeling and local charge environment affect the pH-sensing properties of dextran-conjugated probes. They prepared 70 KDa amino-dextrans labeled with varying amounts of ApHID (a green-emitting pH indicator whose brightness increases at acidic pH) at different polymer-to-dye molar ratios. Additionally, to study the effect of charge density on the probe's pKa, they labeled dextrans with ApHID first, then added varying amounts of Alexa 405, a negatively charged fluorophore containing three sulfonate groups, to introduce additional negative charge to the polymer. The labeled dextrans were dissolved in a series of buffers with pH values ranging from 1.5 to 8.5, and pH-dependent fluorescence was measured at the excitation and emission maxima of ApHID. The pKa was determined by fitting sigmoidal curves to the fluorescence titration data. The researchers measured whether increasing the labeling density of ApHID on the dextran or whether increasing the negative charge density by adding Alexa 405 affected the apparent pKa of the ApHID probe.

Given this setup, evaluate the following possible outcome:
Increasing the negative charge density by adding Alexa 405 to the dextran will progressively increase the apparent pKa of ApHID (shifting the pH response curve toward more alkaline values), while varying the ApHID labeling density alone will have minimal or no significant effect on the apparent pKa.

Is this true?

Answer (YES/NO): NO